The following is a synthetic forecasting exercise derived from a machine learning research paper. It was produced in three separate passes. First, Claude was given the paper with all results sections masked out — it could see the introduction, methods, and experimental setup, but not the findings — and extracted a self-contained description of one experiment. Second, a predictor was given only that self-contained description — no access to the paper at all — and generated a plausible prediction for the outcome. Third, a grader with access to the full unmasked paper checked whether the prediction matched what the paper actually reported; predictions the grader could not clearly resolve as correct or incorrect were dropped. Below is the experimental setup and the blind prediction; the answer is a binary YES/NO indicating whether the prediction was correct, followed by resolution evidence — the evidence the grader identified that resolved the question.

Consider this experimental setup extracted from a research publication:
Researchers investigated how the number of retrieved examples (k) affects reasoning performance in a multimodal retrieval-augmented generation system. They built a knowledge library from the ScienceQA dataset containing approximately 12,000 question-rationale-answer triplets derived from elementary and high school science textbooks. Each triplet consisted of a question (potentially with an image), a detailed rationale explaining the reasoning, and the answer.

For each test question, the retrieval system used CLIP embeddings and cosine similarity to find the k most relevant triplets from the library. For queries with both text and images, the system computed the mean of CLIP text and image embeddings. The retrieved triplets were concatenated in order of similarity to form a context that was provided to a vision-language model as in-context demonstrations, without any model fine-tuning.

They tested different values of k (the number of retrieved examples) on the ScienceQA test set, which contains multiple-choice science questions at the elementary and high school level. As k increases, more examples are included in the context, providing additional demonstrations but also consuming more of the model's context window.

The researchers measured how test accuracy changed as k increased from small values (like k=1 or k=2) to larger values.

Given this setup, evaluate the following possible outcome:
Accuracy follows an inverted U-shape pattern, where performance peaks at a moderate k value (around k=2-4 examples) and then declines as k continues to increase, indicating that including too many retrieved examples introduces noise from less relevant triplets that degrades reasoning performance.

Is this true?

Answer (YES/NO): YES